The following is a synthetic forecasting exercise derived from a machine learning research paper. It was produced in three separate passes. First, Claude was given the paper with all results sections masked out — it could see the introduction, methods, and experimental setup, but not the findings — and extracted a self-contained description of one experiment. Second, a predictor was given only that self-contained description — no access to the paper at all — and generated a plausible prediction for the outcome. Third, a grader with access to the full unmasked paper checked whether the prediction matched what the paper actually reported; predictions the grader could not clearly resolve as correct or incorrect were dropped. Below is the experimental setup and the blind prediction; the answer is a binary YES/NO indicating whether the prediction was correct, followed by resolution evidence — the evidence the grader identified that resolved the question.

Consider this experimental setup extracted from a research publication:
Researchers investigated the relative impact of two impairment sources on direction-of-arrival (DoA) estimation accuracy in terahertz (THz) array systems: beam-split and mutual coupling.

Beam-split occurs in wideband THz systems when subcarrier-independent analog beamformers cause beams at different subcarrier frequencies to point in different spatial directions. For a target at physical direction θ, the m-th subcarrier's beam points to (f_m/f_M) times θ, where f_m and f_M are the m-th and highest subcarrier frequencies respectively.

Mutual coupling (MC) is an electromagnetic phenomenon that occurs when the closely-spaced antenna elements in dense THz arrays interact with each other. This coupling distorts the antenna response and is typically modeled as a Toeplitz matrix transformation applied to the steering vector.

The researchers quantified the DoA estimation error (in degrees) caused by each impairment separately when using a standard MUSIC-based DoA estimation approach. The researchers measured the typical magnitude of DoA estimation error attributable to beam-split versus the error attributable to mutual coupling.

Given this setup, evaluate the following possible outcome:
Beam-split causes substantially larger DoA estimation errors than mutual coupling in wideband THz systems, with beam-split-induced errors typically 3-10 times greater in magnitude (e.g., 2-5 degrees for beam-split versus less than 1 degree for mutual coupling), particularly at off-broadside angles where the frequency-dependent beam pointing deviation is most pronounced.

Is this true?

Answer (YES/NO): NO